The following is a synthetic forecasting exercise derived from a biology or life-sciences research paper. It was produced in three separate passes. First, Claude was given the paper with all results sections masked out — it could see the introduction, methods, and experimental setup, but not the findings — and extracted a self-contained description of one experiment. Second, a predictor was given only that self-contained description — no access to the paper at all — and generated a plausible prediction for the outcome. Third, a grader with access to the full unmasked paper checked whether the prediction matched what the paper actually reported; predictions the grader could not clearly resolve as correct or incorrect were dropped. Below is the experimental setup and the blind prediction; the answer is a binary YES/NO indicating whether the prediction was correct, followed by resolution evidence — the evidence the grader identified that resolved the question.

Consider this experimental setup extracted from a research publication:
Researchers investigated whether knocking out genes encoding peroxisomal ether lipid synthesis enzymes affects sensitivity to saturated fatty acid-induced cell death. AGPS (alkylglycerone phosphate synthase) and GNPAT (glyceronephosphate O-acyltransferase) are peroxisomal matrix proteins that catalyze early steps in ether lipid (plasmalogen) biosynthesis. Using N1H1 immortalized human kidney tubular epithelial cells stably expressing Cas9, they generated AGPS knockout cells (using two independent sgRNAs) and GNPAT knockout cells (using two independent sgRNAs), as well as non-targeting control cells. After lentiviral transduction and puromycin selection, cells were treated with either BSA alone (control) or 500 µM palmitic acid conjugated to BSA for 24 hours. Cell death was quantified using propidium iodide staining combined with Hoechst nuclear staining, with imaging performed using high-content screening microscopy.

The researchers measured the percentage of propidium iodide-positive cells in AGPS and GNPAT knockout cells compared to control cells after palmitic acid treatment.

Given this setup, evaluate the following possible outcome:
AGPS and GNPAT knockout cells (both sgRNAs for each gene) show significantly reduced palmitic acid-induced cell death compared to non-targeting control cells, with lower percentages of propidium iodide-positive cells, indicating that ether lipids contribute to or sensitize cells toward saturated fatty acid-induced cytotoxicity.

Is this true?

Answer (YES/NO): YES